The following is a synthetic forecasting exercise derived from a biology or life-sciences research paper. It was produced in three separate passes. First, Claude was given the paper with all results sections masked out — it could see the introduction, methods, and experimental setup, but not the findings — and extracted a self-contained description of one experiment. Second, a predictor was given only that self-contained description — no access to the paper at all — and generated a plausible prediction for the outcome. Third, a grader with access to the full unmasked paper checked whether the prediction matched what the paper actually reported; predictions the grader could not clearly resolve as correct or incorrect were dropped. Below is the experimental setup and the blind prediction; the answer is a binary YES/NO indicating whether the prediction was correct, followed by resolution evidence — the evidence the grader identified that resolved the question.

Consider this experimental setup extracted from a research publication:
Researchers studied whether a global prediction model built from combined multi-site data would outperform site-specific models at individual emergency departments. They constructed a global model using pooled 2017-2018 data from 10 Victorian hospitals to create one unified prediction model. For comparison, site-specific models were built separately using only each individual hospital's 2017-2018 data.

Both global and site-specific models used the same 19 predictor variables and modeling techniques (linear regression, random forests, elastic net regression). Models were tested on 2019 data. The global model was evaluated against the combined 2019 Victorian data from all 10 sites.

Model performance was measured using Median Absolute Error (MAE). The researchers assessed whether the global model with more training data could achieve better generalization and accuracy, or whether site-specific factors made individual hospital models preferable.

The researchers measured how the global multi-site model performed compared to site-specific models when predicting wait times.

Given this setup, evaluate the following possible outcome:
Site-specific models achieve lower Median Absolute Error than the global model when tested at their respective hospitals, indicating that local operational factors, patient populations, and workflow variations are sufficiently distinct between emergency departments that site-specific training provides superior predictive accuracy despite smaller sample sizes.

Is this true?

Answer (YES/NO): YES